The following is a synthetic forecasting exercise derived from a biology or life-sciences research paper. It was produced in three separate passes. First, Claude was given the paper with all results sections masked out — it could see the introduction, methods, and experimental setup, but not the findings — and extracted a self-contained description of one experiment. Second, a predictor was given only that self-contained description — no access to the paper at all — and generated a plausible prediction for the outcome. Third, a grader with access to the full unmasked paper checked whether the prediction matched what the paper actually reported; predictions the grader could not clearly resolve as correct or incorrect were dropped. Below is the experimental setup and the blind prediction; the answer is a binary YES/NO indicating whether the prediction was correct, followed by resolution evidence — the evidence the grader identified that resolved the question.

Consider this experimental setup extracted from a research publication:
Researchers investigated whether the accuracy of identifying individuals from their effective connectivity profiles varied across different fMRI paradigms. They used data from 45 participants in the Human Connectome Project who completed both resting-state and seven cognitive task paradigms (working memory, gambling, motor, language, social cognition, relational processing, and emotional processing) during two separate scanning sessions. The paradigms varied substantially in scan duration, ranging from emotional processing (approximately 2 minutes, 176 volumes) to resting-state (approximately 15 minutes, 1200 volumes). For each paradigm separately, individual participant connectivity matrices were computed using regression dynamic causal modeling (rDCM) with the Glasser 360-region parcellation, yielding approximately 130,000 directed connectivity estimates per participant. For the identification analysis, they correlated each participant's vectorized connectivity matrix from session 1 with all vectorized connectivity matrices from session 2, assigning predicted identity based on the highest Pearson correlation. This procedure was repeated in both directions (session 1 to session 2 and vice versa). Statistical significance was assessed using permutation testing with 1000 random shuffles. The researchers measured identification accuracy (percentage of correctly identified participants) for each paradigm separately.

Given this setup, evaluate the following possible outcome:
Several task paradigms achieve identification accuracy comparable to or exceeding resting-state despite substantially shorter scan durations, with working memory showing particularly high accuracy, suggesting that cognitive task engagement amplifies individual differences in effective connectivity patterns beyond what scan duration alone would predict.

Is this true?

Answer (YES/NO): NO